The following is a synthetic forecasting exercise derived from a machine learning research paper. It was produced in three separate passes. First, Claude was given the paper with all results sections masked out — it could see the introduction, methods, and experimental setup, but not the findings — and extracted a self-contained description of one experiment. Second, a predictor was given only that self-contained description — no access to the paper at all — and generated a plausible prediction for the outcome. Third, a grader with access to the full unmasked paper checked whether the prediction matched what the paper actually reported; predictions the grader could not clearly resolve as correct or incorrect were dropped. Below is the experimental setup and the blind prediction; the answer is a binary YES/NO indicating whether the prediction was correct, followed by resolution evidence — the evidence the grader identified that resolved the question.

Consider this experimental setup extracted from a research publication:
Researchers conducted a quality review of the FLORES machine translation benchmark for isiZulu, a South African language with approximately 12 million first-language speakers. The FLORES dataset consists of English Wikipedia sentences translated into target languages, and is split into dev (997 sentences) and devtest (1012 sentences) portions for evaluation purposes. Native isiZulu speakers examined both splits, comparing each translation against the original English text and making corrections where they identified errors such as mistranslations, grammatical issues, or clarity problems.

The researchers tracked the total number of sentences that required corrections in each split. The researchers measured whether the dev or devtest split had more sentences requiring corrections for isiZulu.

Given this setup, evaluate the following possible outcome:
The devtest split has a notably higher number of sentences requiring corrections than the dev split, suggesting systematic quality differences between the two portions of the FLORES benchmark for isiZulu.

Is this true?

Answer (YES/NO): YES